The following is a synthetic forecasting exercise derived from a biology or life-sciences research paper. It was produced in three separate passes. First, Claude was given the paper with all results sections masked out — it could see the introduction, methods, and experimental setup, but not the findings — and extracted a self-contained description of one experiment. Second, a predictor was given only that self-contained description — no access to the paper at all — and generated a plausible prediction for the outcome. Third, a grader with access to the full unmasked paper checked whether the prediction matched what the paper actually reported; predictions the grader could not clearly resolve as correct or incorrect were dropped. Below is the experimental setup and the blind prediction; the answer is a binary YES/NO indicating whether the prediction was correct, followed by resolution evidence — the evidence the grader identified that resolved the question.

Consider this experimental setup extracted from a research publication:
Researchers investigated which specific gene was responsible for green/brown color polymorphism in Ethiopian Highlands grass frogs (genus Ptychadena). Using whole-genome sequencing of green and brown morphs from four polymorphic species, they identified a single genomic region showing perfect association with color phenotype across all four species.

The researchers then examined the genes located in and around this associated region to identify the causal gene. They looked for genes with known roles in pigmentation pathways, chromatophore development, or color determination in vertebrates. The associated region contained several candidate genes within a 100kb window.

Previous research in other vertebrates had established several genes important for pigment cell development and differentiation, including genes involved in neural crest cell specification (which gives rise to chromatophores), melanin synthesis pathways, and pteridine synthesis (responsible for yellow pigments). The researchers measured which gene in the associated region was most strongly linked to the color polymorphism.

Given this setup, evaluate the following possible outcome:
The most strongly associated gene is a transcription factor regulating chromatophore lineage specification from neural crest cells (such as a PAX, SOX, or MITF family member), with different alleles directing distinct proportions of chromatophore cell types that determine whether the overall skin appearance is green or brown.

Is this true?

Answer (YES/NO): YES